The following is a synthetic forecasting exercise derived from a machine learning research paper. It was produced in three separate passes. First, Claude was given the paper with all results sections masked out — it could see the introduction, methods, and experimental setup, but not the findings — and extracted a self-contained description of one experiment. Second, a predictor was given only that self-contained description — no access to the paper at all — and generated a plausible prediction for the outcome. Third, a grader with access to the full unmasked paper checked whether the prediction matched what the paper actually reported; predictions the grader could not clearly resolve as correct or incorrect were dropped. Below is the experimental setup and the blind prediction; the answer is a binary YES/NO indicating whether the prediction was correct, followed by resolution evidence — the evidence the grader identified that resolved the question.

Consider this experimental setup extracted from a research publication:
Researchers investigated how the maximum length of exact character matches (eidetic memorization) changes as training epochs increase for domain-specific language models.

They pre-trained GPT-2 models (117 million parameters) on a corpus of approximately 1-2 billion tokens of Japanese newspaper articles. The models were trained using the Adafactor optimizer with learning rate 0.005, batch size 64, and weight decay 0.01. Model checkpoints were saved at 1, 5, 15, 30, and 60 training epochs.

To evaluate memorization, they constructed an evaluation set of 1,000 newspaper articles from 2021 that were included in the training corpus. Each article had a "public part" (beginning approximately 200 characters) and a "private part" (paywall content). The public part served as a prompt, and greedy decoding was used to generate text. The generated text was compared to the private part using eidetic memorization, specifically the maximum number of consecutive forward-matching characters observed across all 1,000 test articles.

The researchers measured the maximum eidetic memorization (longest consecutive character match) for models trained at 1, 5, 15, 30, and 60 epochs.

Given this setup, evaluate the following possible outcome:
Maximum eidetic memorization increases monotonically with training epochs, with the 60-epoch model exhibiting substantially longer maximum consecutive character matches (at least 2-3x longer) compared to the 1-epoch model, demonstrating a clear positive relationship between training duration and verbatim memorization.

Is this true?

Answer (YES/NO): NO